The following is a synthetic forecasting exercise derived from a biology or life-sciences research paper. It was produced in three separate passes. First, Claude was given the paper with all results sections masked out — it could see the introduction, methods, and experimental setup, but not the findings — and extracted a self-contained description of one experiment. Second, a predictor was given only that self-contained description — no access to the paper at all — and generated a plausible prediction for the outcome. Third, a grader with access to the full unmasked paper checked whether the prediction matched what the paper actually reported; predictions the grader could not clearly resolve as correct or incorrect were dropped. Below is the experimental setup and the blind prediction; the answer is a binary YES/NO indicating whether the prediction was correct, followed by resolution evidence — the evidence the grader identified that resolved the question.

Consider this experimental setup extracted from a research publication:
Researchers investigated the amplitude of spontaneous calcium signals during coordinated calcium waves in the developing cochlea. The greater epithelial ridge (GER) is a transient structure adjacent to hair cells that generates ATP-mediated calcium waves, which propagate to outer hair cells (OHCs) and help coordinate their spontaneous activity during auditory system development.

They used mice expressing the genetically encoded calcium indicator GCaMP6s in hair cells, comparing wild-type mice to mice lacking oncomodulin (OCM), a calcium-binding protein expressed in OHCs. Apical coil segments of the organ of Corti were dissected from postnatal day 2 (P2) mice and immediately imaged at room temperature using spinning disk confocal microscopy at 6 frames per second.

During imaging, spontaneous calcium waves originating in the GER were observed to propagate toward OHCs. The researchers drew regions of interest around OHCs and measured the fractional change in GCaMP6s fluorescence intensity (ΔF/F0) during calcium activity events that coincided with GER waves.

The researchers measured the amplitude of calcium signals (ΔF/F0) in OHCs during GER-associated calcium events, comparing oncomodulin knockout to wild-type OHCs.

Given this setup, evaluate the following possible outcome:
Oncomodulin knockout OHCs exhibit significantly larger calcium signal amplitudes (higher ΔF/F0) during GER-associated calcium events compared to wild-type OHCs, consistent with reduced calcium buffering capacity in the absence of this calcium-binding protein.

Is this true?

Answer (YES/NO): YES